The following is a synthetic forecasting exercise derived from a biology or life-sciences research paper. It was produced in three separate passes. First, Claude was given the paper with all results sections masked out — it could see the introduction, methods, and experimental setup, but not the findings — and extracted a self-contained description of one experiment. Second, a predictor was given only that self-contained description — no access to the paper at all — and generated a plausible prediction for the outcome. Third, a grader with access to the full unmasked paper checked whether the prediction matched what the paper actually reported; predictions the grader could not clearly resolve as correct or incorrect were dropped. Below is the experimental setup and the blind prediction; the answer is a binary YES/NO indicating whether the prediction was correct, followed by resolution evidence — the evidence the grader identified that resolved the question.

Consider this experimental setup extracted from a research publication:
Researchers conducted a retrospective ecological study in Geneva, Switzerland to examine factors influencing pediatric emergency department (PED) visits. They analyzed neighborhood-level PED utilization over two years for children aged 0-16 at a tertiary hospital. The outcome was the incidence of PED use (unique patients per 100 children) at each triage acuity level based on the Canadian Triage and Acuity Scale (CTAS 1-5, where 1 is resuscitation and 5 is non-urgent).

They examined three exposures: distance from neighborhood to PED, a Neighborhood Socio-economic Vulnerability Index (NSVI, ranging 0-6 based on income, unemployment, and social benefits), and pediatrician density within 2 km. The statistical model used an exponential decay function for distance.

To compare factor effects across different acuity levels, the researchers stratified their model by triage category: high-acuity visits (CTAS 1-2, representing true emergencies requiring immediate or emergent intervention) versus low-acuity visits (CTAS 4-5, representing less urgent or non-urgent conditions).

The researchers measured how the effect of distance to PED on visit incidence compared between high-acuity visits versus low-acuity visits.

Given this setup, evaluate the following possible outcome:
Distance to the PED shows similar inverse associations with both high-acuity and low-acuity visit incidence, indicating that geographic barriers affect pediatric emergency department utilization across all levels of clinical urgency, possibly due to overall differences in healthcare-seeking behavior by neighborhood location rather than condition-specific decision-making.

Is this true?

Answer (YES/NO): NO